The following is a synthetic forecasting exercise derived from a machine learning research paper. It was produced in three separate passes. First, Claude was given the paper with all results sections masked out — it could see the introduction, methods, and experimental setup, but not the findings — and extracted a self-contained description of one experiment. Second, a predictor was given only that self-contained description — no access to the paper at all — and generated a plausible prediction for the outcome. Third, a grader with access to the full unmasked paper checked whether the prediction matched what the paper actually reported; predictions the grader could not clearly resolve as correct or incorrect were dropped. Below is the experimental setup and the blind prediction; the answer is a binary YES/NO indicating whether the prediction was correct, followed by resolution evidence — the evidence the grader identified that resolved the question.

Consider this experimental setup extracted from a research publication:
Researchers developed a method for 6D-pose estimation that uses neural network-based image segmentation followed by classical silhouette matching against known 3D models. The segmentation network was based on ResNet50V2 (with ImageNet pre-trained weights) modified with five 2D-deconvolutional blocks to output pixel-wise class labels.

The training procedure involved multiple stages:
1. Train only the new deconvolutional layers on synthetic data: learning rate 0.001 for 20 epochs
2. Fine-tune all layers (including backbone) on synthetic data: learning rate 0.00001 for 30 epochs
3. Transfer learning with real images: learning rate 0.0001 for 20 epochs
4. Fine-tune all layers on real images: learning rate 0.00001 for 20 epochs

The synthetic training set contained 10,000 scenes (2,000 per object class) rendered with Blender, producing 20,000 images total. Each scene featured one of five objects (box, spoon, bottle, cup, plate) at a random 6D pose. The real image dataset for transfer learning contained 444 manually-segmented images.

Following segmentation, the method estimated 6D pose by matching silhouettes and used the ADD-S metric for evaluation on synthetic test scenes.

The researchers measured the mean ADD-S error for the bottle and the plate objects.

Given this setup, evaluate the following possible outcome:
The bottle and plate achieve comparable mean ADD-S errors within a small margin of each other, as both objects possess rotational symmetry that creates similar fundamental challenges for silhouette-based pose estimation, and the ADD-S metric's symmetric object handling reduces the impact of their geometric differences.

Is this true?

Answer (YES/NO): NO